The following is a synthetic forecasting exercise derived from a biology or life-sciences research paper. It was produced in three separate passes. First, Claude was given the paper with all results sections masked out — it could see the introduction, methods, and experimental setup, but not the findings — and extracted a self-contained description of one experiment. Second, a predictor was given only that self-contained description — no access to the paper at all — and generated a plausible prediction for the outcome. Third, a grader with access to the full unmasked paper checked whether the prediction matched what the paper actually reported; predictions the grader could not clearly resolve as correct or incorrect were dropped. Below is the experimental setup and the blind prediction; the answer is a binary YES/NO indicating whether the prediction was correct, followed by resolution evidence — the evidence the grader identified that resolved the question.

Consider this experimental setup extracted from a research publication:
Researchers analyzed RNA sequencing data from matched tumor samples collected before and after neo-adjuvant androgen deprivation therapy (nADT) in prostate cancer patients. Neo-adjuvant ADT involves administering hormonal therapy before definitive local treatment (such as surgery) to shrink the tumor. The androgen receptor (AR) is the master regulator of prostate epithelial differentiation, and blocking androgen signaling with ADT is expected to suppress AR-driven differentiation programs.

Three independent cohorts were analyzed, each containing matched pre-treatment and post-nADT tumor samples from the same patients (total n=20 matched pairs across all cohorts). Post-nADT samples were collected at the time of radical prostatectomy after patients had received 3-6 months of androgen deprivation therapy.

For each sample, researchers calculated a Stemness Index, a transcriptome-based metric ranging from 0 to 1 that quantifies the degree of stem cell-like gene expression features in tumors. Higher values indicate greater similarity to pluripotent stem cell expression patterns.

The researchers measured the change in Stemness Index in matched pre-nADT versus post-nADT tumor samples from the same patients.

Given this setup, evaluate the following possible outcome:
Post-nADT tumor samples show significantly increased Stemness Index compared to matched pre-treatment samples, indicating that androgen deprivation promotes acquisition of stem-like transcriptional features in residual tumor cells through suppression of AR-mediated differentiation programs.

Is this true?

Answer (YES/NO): NO